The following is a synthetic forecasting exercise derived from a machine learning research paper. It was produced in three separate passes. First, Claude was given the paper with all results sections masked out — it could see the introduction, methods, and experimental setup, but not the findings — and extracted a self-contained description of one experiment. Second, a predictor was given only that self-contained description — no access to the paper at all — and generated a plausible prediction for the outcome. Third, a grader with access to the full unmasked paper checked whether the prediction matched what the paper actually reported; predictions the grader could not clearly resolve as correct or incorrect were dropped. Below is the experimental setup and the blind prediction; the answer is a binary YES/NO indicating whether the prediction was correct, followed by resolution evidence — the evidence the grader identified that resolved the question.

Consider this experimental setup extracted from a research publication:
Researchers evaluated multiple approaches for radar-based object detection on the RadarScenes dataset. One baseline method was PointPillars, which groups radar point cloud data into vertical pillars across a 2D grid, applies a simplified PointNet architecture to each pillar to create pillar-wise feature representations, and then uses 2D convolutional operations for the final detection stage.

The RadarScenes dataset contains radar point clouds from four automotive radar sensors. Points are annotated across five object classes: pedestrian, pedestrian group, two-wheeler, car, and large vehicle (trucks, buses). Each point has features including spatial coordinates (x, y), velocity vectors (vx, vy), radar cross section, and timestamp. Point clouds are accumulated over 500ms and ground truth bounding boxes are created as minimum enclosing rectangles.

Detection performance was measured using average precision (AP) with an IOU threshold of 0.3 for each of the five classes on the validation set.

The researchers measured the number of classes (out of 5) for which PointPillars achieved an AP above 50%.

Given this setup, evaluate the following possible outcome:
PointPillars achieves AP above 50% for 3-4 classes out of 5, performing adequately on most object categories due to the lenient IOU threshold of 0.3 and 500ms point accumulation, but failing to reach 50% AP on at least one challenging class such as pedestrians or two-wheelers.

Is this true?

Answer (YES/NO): NO